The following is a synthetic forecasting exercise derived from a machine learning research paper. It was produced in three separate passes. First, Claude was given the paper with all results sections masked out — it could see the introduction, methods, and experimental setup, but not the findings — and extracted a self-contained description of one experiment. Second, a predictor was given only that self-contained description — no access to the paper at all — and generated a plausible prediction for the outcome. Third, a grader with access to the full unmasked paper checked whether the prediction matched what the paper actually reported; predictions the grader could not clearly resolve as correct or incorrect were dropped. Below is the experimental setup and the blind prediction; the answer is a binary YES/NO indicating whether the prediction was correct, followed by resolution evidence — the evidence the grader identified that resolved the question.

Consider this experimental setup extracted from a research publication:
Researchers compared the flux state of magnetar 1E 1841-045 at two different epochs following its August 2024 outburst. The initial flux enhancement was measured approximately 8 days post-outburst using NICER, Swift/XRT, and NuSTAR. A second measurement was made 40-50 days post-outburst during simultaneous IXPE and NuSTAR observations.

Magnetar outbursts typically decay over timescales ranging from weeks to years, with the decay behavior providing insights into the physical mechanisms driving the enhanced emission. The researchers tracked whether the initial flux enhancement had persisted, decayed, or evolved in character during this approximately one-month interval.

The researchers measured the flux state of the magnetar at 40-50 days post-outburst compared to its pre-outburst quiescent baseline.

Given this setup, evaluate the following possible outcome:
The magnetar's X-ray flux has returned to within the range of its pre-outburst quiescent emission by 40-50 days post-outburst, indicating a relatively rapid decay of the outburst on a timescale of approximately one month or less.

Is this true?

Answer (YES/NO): NO